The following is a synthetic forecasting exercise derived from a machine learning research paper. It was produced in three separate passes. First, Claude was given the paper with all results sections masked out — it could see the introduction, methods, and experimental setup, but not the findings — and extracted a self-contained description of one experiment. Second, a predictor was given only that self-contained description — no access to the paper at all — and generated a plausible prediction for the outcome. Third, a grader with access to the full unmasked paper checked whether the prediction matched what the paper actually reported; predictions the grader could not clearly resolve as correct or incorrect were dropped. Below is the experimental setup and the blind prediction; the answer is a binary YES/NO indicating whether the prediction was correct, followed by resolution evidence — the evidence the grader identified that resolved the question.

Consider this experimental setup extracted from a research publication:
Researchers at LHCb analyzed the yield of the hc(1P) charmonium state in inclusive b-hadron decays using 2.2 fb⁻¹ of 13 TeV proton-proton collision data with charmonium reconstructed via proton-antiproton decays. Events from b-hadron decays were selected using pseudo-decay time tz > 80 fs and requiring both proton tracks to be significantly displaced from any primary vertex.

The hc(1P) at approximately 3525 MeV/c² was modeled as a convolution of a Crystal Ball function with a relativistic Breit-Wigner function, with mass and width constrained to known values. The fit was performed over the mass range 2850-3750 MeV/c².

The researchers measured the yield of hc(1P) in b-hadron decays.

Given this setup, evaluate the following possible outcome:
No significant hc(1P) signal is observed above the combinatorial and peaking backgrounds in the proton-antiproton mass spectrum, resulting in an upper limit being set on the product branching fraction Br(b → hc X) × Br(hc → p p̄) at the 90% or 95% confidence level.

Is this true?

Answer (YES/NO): NO